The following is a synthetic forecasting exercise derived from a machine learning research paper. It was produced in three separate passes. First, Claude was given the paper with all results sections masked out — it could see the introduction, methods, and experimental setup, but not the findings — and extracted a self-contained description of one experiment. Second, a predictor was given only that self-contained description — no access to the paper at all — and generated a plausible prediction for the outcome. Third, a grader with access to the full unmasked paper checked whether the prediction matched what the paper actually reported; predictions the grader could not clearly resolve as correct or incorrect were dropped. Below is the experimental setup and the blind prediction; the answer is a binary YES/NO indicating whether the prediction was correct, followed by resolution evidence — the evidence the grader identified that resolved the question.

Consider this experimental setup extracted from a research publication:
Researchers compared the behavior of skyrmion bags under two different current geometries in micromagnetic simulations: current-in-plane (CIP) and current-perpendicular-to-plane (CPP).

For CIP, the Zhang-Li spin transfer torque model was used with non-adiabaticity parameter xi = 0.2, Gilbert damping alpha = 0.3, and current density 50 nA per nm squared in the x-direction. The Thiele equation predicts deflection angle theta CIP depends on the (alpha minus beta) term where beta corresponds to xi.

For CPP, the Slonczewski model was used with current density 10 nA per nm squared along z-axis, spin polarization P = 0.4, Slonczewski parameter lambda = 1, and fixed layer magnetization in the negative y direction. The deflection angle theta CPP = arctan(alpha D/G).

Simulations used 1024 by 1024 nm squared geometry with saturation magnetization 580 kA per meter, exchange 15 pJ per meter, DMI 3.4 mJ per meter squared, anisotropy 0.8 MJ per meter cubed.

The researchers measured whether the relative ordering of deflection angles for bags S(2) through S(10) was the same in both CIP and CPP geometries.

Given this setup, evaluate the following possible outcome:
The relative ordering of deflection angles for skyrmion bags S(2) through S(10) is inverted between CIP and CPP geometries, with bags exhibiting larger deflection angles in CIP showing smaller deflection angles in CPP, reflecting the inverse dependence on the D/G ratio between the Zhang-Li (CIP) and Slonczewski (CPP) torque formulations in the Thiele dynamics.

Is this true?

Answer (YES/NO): NO